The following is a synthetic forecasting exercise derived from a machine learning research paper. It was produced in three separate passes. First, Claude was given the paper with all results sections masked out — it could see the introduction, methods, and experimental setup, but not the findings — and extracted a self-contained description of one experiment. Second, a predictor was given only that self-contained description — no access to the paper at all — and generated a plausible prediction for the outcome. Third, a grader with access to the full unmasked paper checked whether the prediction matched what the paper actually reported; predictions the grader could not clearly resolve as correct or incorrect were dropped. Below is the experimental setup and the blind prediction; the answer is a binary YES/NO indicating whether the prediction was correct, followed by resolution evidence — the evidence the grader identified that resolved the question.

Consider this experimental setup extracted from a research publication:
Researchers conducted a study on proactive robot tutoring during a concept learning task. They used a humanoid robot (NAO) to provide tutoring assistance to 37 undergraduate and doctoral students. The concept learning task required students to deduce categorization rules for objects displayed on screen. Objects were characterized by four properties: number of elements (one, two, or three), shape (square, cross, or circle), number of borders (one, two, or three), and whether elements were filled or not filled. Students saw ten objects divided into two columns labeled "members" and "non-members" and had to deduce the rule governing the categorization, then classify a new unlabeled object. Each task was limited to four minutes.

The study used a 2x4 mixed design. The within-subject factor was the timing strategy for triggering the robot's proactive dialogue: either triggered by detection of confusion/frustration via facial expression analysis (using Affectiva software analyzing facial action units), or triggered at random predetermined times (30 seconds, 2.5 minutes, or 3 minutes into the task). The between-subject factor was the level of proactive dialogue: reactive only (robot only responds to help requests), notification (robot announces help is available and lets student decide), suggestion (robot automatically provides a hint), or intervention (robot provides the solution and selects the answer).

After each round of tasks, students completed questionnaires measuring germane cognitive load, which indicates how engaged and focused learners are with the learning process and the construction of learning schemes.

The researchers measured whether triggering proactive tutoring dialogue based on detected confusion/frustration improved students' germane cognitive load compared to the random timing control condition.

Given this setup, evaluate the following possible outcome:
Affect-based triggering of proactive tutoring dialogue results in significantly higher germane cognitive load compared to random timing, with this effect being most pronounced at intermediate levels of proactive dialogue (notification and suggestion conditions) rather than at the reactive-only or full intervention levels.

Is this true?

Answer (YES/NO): NO